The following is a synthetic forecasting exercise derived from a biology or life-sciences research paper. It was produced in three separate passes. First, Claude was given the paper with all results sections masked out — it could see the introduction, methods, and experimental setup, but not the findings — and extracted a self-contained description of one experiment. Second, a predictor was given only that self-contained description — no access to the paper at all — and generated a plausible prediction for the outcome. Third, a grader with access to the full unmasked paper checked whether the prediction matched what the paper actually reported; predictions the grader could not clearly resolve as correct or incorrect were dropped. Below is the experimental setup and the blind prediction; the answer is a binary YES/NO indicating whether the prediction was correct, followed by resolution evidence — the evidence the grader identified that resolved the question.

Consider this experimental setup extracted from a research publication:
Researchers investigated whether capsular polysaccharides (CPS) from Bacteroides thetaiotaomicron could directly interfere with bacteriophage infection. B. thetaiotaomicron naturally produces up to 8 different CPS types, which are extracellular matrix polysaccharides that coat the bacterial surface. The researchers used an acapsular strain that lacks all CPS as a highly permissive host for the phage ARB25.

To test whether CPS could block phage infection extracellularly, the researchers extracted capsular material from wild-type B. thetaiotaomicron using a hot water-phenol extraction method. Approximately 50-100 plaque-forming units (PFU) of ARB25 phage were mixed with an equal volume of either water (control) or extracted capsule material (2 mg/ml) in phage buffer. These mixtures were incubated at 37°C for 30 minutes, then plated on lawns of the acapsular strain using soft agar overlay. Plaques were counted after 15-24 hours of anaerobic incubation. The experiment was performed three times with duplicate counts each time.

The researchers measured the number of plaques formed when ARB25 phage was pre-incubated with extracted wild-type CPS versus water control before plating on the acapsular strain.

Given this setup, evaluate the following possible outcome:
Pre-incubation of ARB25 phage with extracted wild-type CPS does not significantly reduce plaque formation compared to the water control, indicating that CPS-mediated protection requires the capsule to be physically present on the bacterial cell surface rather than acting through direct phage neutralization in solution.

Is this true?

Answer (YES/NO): YES